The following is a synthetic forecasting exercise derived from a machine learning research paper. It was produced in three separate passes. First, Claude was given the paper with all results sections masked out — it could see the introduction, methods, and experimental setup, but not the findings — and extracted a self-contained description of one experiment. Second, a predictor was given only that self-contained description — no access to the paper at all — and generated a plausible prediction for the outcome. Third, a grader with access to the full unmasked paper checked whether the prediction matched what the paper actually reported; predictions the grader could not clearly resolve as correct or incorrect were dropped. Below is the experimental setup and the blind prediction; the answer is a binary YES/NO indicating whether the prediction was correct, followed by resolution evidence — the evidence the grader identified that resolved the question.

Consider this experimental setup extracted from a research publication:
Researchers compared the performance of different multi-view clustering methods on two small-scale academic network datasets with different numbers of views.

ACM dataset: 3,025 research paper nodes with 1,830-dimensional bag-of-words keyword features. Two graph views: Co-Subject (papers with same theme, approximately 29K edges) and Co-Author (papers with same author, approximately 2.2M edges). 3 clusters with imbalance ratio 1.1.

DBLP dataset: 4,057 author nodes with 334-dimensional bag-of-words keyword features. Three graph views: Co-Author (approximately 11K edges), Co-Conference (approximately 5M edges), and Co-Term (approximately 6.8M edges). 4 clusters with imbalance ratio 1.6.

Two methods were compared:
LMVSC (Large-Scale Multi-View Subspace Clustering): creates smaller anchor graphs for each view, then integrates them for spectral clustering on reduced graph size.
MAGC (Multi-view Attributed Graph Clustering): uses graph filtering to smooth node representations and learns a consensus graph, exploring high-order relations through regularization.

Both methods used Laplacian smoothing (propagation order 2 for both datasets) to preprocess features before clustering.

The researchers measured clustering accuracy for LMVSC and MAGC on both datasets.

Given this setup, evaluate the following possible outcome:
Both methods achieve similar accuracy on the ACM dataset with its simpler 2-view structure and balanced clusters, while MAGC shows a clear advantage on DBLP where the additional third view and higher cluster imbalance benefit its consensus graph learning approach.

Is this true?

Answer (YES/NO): NO